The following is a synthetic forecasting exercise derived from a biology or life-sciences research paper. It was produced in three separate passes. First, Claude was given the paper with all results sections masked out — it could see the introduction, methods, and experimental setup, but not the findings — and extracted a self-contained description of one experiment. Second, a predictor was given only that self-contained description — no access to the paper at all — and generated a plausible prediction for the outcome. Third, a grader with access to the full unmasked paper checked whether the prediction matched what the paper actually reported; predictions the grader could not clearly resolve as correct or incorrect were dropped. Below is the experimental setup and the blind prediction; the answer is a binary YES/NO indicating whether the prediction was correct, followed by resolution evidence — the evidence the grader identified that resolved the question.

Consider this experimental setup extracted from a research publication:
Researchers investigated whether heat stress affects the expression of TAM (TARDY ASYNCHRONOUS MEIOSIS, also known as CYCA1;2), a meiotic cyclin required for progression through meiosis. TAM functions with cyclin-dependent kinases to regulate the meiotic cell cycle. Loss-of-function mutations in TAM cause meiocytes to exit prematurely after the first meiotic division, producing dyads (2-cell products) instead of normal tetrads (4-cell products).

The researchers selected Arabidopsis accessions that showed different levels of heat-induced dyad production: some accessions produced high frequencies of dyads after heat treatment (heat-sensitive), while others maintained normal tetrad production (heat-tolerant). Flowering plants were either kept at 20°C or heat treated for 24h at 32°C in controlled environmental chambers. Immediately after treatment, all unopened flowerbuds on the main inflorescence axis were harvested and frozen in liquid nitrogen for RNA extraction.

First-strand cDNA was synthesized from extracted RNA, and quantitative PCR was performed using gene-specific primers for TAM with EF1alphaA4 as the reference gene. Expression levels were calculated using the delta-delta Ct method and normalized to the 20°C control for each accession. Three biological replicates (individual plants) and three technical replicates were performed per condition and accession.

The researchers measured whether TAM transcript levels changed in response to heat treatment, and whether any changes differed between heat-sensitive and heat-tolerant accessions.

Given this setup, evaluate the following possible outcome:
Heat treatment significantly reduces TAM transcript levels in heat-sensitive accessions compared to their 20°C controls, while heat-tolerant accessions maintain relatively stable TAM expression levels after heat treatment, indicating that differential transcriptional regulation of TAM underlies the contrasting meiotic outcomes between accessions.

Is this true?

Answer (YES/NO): NO